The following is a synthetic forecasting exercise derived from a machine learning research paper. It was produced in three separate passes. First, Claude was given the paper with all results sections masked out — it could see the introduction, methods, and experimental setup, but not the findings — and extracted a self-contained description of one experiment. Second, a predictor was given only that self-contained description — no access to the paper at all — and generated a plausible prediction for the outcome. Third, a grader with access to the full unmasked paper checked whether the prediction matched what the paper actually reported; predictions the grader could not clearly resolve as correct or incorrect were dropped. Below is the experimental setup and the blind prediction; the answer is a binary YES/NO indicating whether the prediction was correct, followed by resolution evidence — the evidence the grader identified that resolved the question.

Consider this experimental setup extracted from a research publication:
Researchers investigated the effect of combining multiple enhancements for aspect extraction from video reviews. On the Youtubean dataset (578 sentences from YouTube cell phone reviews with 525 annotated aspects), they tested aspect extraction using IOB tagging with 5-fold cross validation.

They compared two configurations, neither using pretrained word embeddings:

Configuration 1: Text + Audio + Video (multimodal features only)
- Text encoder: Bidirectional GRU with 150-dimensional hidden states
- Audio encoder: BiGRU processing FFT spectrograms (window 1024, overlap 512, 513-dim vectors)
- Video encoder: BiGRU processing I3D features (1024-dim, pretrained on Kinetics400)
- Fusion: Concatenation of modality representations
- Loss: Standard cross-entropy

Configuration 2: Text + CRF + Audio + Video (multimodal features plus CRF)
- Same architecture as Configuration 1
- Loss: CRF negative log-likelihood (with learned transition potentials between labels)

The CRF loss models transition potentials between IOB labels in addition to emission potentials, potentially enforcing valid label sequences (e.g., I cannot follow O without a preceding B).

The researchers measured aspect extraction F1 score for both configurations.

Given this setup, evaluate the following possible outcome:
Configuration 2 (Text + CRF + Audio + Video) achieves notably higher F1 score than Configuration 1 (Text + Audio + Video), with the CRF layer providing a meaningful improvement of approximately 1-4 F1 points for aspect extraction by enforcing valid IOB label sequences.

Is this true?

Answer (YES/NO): NO